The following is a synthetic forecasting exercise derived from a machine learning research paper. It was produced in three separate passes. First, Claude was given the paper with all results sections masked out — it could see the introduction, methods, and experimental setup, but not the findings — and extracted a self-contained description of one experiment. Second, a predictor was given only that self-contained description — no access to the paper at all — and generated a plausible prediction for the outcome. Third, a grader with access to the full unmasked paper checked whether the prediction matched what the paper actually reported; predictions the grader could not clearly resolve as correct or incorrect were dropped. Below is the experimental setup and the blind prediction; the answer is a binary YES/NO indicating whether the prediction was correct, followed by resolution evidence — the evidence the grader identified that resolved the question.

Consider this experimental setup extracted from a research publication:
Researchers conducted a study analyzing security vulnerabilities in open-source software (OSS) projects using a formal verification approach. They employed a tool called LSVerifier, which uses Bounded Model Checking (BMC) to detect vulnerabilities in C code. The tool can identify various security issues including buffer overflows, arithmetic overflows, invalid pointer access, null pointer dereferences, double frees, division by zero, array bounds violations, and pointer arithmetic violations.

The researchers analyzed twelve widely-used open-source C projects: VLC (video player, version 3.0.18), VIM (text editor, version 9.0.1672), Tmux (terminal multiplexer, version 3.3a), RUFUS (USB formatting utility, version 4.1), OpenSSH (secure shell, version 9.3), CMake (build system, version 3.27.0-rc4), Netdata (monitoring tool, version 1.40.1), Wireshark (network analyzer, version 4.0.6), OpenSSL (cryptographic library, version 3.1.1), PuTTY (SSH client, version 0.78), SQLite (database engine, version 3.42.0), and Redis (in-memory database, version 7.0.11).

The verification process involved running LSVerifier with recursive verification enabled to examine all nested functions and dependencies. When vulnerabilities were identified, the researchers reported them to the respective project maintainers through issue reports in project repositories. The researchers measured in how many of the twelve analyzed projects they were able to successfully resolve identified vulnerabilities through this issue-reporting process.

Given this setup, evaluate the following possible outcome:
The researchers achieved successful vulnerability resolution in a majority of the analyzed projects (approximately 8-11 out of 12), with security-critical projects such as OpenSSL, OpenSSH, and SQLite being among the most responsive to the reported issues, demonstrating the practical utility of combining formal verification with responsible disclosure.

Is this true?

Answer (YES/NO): NO